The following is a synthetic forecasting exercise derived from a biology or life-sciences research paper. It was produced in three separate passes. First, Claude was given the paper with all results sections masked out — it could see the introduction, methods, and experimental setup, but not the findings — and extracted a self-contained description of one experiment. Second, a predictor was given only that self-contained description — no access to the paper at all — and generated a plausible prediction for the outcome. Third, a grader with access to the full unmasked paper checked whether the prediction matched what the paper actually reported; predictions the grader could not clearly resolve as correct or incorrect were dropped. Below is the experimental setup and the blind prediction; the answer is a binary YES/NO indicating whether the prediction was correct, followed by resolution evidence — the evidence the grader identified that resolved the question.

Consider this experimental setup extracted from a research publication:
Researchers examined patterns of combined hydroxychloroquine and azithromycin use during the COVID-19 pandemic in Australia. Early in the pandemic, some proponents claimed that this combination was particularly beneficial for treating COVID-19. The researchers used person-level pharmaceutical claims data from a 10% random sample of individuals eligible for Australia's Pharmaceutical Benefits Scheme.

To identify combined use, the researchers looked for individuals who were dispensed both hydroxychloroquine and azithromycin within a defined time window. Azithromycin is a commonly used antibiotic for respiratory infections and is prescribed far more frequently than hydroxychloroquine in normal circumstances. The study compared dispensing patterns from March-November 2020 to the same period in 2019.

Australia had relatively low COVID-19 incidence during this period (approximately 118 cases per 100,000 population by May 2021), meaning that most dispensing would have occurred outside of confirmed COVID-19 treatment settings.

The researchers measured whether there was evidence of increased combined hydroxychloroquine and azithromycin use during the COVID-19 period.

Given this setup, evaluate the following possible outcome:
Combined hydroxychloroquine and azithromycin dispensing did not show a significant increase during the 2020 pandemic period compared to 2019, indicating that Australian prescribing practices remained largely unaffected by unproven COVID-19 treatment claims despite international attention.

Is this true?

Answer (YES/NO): NO